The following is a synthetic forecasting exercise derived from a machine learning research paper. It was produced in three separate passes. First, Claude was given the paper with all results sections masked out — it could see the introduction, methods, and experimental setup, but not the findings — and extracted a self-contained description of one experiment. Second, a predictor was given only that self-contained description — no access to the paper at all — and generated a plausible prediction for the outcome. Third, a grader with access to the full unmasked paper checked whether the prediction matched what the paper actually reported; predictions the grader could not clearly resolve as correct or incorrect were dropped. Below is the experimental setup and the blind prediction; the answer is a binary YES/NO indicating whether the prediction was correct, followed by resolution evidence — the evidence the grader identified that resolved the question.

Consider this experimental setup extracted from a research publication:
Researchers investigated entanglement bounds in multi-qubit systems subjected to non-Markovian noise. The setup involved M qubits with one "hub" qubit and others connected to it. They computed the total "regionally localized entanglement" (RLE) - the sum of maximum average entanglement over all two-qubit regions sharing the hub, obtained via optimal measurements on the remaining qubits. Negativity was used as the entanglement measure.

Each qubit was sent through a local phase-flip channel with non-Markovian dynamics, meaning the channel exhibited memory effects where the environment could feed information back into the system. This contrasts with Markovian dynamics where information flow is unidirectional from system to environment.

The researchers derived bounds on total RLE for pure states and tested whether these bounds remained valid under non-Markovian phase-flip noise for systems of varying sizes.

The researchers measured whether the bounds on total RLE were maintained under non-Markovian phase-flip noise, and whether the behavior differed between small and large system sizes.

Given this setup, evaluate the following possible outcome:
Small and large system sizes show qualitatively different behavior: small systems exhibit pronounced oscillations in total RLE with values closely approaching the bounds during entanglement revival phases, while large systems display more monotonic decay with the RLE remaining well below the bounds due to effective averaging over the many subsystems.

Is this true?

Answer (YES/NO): NO